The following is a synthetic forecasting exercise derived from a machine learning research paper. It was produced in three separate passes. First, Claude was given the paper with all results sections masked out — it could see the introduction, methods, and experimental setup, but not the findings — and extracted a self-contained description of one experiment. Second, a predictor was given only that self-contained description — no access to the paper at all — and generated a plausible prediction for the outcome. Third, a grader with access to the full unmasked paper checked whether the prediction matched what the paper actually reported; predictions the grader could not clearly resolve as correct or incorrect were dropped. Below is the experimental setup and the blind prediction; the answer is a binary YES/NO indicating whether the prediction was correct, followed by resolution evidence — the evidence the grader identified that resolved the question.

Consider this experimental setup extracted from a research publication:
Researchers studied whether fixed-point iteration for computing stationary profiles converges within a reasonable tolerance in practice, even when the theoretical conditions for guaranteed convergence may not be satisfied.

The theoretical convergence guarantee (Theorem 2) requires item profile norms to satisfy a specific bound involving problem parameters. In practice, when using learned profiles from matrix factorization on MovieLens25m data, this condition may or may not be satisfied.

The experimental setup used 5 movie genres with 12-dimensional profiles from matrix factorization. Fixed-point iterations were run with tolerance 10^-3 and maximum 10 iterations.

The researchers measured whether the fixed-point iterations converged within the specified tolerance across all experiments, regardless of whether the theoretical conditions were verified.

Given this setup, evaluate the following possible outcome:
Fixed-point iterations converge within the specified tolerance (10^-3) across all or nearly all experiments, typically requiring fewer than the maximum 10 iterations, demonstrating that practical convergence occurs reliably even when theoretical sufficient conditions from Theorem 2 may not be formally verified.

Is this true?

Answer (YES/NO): YES